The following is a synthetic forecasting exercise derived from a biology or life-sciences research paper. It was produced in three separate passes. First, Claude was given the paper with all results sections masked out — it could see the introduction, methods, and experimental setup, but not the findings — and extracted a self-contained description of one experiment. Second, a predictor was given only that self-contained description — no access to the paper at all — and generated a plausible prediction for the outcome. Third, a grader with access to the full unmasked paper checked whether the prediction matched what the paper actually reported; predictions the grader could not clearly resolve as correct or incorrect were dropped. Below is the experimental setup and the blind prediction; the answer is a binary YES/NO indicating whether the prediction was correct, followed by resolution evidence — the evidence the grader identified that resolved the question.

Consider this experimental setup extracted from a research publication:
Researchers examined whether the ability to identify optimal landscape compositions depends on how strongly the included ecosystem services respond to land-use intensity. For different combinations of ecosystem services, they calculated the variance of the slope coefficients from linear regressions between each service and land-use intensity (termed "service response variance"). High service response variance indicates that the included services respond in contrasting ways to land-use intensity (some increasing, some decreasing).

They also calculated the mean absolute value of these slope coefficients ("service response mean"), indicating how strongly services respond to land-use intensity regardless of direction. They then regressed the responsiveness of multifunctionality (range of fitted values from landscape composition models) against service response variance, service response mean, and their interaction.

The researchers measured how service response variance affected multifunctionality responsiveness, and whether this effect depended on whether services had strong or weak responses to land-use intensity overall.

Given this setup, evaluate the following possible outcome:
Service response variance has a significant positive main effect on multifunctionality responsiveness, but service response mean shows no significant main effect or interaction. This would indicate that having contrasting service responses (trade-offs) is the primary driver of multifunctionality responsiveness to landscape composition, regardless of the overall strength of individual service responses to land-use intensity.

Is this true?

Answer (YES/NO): NO